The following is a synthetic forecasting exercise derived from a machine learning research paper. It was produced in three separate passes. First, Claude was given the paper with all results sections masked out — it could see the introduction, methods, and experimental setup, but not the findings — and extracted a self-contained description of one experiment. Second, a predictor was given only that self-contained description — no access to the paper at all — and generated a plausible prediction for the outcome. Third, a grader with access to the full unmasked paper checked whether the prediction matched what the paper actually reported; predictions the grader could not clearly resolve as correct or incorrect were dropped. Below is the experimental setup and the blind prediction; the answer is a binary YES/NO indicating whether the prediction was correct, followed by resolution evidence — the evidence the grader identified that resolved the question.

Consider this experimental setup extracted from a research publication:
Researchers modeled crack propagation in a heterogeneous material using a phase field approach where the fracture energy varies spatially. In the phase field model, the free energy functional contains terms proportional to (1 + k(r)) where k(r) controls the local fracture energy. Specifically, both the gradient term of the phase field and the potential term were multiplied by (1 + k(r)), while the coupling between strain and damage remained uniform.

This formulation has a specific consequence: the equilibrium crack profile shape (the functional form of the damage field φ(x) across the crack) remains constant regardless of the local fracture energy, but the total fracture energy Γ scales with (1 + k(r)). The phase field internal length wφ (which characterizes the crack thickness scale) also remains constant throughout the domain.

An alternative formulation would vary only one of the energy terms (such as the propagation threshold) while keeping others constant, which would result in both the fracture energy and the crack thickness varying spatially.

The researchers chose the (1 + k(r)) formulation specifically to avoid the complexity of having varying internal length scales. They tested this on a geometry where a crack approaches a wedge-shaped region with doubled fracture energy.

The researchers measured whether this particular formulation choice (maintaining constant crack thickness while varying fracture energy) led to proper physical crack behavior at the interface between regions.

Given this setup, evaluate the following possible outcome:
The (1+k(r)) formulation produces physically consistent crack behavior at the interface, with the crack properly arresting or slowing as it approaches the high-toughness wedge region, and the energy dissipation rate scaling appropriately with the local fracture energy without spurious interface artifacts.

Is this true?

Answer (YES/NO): NO